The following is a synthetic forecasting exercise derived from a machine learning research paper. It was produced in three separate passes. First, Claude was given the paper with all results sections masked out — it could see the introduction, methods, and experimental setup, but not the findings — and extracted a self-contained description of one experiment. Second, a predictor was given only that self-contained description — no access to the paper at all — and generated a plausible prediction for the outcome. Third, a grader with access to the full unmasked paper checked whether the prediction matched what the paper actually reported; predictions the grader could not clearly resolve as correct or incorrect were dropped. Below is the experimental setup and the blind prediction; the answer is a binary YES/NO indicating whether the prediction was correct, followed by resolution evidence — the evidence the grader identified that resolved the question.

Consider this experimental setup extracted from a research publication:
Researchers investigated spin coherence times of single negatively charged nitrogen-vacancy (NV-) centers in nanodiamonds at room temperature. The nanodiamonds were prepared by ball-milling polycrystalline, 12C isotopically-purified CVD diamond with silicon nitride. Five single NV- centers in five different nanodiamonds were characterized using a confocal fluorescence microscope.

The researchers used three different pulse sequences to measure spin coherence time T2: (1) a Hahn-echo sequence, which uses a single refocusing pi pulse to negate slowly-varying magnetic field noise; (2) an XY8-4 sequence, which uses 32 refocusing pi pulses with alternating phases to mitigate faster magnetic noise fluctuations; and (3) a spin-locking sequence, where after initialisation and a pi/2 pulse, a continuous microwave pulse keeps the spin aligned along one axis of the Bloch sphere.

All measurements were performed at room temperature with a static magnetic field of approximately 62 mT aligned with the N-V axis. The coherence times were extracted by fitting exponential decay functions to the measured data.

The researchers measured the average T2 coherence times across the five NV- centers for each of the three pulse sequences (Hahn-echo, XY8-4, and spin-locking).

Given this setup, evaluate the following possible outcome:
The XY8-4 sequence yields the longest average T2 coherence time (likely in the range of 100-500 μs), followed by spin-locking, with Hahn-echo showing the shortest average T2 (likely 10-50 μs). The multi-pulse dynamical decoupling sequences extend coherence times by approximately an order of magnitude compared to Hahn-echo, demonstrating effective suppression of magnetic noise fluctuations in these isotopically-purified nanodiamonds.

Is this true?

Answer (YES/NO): NO